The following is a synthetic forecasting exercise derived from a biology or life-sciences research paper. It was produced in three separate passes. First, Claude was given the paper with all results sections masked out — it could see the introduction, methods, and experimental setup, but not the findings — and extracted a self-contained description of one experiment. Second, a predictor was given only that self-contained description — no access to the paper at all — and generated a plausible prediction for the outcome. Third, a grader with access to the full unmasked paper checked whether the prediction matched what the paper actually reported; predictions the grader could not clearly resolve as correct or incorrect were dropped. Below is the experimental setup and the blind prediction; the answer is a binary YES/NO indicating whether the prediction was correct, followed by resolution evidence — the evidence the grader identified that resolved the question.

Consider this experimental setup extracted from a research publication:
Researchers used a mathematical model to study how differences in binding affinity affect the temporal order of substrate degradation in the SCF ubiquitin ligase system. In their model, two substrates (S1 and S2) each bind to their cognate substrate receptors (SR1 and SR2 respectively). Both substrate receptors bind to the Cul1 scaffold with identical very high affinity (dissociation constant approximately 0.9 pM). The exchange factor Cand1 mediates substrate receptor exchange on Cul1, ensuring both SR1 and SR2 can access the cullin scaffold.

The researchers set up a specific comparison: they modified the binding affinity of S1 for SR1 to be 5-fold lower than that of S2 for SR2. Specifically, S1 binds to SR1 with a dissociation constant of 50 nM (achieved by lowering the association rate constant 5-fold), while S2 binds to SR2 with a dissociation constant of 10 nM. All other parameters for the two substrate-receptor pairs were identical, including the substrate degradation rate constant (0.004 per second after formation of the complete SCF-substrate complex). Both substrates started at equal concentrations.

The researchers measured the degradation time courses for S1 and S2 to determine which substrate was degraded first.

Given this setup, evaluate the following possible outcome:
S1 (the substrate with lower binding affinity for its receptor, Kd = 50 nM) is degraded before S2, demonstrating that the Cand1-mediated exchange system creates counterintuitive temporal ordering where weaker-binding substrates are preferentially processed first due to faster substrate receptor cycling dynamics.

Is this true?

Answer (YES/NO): NO